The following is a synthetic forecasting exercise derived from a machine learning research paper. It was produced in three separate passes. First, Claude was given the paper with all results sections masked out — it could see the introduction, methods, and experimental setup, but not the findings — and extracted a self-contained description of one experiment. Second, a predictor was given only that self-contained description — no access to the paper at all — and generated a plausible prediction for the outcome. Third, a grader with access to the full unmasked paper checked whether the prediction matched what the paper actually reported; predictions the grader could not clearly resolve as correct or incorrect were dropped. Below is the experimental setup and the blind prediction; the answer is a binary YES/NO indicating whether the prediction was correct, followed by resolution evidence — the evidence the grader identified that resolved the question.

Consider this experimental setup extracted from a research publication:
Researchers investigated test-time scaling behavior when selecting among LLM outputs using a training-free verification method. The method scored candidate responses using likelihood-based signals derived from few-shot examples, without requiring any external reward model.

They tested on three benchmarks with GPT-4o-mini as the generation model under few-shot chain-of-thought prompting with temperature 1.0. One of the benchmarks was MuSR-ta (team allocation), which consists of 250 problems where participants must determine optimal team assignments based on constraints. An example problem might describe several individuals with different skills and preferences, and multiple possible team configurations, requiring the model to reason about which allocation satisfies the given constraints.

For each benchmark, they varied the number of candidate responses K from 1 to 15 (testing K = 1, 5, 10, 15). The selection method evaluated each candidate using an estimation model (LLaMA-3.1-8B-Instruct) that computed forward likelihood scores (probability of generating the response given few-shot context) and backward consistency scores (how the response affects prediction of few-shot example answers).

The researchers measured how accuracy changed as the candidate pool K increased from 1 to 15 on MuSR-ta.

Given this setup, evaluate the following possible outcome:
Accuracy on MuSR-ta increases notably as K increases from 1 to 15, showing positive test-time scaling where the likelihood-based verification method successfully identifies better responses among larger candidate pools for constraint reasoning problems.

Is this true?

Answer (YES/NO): YES